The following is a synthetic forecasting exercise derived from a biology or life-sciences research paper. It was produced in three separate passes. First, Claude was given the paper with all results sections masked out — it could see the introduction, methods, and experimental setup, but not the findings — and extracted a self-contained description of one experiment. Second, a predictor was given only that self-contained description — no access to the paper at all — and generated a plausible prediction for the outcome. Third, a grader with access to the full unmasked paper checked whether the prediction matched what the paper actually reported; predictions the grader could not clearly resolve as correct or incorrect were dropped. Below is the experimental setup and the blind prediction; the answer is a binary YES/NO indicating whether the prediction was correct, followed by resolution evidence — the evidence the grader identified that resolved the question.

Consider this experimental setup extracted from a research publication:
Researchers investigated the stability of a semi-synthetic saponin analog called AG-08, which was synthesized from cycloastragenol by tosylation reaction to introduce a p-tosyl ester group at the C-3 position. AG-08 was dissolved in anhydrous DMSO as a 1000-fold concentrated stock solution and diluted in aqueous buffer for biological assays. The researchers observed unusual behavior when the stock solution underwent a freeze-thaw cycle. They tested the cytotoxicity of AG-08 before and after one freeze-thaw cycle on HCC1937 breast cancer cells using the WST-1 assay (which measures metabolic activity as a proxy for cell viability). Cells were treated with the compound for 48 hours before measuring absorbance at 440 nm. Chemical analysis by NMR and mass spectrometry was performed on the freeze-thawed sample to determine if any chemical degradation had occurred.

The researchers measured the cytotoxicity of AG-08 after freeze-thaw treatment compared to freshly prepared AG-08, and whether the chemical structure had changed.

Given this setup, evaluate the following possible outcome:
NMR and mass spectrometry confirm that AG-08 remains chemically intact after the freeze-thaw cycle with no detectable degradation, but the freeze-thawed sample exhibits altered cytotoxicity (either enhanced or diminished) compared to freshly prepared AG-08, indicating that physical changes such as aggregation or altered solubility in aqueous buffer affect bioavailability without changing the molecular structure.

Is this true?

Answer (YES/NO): YES